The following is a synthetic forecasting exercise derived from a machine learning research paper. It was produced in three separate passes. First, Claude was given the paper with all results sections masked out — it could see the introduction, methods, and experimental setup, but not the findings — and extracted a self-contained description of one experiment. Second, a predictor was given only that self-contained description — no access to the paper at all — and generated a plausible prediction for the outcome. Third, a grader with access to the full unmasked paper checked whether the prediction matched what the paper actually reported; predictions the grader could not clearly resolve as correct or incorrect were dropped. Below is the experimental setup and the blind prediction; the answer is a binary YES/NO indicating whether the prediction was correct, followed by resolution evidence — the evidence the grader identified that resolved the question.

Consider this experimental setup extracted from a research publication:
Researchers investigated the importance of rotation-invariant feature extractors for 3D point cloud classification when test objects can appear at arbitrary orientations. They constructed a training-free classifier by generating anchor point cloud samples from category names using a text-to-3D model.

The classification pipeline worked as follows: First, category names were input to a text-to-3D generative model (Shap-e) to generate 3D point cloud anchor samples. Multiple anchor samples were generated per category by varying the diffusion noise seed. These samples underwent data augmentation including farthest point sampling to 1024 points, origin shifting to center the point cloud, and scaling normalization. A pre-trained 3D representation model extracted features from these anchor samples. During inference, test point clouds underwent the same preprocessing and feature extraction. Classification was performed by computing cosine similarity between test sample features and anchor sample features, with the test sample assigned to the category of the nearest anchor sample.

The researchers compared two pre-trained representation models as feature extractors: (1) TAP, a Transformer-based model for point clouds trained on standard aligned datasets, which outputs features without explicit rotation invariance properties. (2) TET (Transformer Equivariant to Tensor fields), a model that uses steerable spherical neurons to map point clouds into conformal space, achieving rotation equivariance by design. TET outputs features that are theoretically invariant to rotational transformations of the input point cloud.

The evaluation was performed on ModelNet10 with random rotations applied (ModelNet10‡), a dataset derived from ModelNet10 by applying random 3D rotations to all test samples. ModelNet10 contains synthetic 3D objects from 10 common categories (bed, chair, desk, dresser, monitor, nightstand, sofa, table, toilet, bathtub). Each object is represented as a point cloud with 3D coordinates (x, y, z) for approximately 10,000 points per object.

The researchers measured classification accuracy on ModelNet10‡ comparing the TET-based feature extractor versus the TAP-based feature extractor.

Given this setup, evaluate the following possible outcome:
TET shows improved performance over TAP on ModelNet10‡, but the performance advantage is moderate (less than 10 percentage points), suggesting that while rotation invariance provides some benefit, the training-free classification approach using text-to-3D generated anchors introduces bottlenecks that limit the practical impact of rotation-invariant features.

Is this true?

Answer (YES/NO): NO